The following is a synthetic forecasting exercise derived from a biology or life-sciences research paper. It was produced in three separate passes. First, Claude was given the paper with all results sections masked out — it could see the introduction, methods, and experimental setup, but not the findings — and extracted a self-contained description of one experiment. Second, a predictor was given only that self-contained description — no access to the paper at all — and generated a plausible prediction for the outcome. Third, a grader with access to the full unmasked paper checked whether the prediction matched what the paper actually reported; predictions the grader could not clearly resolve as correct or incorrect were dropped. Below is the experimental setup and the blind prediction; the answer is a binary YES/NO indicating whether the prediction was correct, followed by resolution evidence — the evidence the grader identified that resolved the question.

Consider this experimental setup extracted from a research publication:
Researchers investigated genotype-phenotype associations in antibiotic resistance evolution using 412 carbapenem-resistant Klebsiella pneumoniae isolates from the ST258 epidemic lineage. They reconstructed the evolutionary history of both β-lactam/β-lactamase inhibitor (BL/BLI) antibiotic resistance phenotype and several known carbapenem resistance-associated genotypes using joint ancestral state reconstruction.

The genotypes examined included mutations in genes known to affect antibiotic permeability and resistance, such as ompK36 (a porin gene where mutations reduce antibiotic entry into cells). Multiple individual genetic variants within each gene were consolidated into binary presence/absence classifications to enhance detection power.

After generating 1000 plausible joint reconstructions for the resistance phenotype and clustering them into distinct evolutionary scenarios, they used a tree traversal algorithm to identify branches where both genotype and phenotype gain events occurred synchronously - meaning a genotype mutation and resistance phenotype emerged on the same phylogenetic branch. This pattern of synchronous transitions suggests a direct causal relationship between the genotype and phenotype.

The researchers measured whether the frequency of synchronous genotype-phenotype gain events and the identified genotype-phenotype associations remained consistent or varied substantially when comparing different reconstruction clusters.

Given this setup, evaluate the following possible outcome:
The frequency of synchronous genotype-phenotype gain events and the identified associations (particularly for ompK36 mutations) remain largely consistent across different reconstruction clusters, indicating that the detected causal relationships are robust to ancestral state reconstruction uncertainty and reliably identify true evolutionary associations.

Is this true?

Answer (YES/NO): NO